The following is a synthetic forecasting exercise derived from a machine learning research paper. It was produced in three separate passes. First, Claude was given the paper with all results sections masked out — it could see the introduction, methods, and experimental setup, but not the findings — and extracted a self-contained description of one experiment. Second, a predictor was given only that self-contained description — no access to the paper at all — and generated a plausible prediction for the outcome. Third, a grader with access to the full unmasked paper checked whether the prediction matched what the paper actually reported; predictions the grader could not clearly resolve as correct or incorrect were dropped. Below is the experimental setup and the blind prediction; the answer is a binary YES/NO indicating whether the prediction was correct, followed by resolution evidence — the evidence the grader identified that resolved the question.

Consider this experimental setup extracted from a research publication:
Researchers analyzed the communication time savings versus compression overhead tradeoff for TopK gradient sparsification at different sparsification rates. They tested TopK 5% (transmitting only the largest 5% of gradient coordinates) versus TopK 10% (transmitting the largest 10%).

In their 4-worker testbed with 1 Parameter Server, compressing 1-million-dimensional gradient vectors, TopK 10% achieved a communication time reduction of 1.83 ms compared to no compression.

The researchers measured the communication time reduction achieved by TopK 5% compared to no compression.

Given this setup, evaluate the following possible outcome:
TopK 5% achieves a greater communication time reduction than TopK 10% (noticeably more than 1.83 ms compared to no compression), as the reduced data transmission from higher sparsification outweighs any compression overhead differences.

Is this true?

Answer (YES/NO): YES